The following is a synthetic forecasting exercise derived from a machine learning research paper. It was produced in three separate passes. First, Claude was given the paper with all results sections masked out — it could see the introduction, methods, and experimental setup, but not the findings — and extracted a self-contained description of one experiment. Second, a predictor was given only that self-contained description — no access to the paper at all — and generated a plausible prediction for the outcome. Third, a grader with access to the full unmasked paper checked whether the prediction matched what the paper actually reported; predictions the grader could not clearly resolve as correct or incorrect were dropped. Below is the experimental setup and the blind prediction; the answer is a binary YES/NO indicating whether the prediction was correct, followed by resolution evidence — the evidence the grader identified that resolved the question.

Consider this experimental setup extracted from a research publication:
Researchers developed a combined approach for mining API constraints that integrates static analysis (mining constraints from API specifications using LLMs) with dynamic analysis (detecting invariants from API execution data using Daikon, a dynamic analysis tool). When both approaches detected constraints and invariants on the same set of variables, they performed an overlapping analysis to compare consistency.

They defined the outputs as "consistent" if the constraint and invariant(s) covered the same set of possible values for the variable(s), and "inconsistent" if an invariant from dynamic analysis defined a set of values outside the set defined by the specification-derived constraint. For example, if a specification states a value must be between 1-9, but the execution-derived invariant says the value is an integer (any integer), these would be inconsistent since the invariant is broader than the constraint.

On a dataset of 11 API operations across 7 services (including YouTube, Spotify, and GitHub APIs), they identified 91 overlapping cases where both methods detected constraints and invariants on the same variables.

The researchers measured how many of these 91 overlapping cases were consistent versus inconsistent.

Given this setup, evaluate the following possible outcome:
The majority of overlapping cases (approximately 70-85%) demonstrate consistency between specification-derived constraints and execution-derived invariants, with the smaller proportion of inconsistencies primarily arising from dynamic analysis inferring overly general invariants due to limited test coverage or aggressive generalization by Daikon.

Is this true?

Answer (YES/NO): NO